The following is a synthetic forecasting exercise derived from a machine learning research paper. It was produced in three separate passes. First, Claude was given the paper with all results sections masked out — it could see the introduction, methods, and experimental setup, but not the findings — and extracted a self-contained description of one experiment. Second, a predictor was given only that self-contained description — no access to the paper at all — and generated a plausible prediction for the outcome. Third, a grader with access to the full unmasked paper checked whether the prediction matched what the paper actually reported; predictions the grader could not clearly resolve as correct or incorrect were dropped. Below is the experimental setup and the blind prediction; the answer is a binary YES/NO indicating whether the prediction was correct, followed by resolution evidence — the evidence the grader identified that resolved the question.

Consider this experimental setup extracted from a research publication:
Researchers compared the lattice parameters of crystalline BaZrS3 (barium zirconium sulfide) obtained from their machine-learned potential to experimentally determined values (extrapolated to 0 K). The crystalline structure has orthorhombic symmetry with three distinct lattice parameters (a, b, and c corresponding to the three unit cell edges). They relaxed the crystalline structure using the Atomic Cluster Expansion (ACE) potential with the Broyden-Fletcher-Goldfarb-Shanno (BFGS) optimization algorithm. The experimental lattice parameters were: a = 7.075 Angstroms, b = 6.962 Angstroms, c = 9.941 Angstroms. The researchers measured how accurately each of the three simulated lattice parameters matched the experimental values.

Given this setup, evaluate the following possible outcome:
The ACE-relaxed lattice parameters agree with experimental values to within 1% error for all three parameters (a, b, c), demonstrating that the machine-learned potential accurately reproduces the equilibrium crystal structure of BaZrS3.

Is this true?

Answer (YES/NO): NO